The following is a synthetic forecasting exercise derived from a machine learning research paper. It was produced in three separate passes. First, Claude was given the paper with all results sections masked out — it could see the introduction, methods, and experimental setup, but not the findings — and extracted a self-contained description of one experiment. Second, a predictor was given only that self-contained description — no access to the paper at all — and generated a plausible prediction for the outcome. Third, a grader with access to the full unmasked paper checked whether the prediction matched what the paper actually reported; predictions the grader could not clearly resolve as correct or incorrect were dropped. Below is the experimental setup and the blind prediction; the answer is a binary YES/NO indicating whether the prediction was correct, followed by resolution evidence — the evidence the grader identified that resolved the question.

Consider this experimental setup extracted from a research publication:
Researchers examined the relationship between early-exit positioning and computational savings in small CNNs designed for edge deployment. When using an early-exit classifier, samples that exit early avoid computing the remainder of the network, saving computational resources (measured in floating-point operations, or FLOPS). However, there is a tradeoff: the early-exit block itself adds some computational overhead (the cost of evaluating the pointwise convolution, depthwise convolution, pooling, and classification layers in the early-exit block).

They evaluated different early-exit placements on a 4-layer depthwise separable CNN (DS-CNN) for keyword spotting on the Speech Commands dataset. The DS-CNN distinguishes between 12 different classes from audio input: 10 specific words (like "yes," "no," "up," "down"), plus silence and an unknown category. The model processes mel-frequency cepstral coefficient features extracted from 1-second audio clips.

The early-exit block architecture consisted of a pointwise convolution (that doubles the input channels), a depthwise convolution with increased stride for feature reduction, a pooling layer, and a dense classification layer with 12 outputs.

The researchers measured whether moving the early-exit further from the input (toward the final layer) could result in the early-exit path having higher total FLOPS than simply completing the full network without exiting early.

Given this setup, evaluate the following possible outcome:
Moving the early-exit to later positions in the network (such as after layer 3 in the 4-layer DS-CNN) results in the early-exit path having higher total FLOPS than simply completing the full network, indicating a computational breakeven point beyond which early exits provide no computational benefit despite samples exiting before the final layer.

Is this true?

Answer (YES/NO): YES